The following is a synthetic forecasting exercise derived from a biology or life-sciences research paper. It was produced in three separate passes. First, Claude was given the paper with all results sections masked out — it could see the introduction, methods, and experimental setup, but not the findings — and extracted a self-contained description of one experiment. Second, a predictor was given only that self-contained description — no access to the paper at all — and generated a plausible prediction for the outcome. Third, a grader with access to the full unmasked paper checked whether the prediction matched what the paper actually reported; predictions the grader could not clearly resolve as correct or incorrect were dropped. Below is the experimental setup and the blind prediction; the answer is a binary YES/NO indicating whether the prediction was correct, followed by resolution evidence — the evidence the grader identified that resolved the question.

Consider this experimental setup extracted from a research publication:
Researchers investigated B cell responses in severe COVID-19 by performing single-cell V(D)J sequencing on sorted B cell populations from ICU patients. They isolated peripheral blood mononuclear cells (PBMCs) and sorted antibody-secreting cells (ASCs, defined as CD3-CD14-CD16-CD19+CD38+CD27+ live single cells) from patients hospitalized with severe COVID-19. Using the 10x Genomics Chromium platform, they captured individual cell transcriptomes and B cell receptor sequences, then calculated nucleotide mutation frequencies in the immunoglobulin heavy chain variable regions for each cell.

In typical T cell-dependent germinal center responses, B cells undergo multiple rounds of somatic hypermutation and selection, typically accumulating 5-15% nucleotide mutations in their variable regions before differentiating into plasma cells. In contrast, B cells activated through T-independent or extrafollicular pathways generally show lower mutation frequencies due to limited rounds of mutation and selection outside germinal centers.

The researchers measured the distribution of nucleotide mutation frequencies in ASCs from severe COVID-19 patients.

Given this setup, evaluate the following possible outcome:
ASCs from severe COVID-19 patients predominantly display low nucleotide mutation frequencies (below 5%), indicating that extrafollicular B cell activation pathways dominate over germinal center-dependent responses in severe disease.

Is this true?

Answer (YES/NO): YES